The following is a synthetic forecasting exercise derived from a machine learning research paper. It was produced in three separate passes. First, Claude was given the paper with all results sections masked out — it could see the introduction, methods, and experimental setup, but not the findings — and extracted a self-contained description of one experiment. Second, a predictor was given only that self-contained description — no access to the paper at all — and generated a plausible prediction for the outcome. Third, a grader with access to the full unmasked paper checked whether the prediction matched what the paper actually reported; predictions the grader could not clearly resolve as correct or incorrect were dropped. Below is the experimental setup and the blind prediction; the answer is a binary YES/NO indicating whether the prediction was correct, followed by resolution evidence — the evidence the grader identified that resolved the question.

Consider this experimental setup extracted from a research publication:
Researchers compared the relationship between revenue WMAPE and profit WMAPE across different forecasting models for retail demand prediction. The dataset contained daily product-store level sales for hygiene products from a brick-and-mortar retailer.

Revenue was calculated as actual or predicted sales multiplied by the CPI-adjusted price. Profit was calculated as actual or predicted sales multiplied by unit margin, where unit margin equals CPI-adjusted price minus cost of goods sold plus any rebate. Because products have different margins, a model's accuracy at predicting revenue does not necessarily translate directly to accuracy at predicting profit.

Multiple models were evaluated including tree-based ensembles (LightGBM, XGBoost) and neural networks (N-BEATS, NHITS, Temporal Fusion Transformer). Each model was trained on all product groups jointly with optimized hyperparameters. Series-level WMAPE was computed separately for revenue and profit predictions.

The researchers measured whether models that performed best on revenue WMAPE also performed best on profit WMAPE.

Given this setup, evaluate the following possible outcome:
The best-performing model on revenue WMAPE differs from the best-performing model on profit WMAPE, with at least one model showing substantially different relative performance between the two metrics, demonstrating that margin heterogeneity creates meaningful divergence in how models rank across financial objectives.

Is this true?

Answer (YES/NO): NO